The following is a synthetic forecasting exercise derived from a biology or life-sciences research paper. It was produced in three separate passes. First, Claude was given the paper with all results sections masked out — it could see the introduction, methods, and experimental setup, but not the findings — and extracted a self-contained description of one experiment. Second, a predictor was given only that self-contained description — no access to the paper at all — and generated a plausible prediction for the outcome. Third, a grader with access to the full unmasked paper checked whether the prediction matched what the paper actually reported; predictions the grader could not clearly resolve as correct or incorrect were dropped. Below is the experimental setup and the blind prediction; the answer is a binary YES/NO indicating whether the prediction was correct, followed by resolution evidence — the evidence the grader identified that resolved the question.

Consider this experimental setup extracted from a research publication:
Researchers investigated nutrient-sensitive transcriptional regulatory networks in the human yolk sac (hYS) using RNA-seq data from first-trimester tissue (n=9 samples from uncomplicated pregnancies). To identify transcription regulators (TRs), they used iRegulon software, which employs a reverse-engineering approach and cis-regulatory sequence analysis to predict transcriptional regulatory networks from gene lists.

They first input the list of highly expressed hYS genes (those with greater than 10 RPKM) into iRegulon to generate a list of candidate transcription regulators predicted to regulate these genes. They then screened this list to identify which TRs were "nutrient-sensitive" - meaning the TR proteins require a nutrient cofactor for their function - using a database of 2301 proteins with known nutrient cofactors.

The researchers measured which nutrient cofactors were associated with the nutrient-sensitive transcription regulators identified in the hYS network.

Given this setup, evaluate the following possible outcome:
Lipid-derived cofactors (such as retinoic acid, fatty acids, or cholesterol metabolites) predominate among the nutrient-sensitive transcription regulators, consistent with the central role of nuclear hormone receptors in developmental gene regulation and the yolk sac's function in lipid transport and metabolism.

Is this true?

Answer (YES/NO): NO